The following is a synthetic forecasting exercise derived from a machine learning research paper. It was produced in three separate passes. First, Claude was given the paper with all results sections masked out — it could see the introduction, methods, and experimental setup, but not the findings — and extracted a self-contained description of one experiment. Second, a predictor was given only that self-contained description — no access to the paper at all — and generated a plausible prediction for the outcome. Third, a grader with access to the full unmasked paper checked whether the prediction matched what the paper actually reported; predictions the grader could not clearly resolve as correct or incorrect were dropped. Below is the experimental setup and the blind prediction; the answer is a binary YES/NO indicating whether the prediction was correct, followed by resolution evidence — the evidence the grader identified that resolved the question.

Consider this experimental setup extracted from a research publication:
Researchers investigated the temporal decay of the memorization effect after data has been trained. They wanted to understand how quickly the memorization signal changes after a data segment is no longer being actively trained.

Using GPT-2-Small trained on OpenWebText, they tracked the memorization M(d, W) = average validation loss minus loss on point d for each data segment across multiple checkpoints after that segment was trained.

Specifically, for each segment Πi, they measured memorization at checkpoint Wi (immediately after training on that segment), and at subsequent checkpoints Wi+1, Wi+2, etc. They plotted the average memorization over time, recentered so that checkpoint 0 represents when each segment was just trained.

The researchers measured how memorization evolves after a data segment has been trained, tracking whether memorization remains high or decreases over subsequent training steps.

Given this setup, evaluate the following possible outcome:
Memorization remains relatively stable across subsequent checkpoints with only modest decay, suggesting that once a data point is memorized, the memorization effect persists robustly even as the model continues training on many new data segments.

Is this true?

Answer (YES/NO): NO